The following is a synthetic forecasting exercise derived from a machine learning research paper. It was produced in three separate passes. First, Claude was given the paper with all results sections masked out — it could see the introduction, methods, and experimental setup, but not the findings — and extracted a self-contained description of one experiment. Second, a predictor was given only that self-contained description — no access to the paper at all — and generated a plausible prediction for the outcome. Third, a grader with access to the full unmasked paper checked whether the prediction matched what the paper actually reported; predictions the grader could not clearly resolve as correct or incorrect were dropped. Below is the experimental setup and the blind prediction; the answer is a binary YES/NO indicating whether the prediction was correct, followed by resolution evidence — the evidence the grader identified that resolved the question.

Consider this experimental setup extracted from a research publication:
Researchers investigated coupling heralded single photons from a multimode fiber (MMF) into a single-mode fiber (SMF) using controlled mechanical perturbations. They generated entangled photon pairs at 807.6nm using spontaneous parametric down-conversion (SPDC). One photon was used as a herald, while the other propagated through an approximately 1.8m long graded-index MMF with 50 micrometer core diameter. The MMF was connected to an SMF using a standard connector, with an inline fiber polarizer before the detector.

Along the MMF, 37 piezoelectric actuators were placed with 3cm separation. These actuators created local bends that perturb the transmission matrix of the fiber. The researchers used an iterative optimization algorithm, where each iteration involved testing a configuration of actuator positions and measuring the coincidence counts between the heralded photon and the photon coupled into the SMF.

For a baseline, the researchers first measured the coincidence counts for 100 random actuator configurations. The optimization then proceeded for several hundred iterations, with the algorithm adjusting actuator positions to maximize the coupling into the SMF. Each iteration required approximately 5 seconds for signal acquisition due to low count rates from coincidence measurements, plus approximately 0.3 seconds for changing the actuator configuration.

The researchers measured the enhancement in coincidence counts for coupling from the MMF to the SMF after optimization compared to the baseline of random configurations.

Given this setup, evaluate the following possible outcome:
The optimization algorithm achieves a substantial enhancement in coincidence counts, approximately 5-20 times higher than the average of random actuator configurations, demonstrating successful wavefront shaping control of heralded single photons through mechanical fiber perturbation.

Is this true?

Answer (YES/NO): YES